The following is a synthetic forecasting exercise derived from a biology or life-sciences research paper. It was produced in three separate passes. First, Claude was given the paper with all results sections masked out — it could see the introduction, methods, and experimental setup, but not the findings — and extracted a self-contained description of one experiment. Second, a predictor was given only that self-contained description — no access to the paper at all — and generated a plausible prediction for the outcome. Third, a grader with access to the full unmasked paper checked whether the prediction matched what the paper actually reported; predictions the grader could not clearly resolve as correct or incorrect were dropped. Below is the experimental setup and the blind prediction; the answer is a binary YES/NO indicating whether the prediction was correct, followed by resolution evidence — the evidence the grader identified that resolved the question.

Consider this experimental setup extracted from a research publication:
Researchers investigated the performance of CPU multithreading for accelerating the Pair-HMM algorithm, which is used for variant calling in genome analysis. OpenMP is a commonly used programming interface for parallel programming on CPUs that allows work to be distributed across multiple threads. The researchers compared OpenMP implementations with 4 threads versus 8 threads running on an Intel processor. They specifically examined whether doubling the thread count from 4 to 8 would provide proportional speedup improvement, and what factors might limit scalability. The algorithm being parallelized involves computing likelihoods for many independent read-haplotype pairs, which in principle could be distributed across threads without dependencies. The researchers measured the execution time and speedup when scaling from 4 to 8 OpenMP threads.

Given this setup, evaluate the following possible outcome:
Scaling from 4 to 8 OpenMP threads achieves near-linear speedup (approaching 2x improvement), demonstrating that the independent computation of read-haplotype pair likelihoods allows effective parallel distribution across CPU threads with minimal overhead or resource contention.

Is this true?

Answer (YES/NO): NO